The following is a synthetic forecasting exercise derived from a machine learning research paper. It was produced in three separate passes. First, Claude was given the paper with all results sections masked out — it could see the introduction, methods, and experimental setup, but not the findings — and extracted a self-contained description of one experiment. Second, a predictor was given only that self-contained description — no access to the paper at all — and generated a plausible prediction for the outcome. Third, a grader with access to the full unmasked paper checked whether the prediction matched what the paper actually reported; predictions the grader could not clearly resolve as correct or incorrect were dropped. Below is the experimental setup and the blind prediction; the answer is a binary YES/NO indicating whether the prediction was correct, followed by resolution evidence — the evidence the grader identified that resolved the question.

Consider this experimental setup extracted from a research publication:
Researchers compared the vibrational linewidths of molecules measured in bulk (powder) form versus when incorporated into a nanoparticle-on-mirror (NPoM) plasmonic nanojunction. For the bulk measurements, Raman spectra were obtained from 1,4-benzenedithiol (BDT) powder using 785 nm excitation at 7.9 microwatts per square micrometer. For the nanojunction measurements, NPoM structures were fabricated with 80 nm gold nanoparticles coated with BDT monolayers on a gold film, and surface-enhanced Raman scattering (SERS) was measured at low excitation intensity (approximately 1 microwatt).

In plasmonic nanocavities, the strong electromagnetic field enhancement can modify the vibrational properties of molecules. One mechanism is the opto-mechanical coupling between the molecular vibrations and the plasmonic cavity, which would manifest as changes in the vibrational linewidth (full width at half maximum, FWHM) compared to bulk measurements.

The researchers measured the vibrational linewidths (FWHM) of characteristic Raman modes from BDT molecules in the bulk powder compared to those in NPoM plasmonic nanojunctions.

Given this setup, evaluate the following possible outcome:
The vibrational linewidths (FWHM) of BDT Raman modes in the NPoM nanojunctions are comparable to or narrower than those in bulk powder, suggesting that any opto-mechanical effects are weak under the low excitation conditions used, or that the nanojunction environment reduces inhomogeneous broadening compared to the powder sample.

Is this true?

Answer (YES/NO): YES